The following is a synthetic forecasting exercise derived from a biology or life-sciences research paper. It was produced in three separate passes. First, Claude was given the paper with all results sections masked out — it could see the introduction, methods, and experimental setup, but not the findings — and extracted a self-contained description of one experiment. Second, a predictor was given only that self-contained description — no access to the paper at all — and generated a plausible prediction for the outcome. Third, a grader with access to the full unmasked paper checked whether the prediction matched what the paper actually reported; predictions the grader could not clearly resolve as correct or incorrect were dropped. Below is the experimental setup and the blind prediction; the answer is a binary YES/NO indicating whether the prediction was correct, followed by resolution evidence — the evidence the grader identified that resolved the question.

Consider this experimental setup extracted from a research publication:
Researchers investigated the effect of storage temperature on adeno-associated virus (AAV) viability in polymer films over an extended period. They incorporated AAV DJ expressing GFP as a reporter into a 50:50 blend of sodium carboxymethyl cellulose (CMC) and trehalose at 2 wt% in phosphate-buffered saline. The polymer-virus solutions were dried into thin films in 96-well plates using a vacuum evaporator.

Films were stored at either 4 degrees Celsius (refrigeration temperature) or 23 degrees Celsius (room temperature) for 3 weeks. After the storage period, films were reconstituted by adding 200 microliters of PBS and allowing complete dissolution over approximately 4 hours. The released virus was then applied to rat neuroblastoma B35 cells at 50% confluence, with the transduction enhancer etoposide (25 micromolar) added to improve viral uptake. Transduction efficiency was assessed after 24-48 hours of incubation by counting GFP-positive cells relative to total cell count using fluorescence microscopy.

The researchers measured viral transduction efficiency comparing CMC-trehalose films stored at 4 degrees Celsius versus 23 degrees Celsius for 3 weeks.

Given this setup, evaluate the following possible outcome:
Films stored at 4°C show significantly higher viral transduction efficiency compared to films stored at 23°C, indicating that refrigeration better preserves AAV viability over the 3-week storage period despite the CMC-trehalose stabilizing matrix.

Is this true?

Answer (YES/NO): YES